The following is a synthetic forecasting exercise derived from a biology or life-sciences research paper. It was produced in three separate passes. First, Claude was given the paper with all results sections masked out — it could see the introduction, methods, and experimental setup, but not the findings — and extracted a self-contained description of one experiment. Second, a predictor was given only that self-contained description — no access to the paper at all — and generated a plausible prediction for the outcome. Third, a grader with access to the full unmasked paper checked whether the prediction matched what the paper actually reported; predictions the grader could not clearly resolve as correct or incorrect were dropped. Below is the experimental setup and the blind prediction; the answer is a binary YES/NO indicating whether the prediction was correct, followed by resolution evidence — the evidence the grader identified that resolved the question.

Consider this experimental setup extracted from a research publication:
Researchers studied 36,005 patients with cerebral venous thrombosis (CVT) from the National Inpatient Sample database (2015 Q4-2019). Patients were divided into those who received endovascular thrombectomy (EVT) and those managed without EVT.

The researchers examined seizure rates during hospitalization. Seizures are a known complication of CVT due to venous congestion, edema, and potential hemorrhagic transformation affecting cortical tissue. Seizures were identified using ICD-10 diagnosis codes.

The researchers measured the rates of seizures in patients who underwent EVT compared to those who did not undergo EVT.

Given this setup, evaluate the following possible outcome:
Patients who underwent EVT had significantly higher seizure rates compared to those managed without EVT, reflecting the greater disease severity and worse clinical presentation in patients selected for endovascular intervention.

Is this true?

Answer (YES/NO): YES